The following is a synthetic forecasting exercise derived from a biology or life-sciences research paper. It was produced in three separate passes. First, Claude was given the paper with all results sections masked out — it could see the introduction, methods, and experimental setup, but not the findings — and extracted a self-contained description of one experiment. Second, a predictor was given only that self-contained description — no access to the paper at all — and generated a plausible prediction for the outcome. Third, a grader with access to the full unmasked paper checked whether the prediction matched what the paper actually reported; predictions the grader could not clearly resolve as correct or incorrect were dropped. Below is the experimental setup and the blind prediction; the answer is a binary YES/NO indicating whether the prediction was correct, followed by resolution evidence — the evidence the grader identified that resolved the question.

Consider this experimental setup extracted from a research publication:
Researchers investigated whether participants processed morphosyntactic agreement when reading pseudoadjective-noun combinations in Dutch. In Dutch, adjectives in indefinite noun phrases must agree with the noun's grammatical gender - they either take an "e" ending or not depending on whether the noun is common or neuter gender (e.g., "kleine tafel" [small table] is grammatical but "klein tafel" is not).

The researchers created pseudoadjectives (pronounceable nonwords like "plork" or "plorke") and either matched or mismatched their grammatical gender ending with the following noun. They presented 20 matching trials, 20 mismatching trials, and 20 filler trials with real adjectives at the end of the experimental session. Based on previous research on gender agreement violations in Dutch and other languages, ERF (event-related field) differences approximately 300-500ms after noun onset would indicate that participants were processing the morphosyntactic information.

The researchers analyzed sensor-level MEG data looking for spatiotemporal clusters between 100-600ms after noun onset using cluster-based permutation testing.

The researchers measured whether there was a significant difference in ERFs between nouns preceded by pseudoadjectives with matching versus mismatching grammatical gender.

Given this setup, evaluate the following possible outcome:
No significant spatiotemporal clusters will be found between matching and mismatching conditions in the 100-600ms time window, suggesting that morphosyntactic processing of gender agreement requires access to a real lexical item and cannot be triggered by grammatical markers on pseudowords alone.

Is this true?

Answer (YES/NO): YES